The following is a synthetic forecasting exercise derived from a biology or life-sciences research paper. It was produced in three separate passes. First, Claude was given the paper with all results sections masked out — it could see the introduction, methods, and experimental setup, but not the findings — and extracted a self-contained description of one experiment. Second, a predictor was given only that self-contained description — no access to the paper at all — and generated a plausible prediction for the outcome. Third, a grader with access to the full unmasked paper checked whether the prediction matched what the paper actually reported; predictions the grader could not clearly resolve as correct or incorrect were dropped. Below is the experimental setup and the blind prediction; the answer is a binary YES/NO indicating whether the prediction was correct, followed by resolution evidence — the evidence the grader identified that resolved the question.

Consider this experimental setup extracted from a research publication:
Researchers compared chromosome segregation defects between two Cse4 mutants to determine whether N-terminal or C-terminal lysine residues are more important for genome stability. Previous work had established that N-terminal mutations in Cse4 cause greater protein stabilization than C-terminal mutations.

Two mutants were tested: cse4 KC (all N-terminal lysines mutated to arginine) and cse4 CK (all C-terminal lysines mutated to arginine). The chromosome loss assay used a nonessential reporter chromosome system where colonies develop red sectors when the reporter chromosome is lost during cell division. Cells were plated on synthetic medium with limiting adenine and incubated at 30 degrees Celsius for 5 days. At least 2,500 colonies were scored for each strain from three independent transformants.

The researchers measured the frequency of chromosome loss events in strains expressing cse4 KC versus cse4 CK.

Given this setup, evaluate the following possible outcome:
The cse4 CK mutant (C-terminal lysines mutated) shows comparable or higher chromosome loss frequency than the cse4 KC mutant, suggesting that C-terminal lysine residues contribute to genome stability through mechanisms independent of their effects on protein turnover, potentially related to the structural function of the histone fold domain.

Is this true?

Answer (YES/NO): NO